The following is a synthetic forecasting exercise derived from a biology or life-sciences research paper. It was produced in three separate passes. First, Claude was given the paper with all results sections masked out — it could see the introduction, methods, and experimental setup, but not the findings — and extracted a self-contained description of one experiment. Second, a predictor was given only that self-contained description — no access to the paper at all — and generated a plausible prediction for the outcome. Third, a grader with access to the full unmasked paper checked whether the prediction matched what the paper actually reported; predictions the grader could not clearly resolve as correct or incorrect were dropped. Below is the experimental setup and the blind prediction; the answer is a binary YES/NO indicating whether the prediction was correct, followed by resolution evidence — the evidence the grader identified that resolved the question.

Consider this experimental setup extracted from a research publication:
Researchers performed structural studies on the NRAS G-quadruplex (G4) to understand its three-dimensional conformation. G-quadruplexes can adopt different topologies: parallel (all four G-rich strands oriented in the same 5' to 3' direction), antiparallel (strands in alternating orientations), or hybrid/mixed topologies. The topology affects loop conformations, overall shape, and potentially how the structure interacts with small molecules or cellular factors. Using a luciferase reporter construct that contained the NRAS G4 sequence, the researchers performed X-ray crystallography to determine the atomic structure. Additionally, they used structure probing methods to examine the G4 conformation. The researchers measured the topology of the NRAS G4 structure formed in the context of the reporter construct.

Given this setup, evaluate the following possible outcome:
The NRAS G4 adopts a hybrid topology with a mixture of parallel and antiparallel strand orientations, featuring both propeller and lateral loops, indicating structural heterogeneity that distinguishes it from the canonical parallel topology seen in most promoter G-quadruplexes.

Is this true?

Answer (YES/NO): NO